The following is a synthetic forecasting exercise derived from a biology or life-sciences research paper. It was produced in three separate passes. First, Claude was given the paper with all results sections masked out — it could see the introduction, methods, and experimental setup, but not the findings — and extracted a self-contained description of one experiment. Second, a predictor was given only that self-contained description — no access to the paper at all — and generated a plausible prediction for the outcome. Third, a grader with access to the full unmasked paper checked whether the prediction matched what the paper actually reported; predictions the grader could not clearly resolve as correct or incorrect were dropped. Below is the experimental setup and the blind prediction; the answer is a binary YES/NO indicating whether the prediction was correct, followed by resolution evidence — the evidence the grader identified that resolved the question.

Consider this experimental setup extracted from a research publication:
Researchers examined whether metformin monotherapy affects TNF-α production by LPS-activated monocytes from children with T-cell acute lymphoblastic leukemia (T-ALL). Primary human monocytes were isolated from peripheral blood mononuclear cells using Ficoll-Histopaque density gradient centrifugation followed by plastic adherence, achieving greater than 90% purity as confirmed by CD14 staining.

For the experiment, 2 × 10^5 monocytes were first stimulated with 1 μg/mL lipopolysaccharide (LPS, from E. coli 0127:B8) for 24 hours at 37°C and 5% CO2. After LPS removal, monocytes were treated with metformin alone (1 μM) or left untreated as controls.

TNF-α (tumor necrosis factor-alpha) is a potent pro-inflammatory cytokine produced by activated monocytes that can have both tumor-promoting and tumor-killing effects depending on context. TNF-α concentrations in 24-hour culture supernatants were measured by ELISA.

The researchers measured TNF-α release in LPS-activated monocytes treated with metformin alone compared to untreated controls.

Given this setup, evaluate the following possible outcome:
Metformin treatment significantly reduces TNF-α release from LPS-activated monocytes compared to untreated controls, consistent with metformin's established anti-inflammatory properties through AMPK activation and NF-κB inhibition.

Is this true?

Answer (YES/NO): NO